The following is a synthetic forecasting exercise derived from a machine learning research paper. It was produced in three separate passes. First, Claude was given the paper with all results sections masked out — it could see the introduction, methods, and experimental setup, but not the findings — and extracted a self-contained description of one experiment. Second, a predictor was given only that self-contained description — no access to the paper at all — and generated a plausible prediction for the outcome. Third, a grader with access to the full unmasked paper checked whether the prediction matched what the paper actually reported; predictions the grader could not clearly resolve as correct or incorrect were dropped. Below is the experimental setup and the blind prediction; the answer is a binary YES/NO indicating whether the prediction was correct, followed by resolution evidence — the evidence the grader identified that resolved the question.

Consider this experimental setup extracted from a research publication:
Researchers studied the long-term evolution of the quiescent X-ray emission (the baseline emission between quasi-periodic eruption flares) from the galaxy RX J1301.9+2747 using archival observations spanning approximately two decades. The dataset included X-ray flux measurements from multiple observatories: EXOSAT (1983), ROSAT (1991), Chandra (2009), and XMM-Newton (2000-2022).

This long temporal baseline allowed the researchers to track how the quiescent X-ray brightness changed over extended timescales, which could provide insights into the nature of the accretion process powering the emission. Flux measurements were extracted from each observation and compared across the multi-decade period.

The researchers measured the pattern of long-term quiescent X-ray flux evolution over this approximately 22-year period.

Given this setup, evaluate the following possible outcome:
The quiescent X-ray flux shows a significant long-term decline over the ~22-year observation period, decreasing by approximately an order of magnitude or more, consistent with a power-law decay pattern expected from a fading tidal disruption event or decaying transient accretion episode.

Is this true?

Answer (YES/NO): NO